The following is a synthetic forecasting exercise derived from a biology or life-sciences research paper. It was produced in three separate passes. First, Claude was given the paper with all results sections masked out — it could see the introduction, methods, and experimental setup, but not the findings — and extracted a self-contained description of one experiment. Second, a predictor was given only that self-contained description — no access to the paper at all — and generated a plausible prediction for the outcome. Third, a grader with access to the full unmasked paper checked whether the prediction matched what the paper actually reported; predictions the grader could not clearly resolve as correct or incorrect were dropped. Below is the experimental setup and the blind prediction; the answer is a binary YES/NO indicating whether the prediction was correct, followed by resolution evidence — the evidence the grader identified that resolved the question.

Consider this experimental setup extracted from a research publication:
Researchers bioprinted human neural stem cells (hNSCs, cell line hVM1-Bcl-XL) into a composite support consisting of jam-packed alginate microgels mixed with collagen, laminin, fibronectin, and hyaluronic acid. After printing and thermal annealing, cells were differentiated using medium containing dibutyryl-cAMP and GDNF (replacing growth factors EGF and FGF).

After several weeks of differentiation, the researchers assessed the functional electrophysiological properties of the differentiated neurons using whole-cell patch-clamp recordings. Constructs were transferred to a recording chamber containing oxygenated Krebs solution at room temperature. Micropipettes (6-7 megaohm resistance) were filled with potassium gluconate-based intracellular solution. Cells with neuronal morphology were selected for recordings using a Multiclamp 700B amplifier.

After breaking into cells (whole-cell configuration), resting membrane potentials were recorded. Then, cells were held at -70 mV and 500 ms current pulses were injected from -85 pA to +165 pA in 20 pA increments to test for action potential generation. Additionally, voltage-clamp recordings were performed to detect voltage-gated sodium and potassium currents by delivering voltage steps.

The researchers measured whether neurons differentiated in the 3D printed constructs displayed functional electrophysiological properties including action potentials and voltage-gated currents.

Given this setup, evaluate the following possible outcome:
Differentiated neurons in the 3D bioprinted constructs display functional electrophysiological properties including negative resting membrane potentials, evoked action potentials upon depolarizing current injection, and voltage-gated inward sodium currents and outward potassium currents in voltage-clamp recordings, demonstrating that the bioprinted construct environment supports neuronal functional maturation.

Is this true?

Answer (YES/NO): YES